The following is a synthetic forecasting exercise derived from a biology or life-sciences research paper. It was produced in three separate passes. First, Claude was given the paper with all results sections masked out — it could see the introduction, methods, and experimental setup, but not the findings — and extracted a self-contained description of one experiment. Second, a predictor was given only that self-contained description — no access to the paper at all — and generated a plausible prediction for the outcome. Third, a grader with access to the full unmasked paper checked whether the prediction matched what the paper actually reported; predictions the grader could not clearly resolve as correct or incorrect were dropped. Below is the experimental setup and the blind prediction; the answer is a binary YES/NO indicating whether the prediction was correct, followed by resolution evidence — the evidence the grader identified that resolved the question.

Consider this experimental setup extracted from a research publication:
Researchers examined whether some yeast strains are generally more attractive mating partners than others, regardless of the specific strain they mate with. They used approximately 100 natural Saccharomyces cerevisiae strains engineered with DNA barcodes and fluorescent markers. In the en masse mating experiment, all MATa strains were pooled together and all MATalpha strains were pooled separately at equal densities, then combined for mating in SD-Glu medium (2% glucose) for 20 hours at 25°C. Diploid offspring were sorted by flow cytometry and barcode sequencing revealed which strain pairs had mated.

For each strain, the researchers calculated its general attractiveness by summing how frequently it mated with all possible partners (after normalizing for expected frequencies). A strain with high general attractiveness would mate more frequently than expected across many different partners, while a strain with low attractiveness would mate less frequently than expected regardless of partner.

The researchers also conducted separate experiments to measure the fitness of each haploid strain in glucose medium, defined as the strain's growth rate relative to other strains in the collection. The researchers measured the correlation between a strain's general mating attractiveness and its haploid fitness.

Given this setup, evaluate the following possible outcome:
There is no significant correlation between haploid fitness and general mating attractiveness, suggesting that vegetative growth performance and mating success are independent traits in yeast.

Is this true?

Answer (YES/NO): NO